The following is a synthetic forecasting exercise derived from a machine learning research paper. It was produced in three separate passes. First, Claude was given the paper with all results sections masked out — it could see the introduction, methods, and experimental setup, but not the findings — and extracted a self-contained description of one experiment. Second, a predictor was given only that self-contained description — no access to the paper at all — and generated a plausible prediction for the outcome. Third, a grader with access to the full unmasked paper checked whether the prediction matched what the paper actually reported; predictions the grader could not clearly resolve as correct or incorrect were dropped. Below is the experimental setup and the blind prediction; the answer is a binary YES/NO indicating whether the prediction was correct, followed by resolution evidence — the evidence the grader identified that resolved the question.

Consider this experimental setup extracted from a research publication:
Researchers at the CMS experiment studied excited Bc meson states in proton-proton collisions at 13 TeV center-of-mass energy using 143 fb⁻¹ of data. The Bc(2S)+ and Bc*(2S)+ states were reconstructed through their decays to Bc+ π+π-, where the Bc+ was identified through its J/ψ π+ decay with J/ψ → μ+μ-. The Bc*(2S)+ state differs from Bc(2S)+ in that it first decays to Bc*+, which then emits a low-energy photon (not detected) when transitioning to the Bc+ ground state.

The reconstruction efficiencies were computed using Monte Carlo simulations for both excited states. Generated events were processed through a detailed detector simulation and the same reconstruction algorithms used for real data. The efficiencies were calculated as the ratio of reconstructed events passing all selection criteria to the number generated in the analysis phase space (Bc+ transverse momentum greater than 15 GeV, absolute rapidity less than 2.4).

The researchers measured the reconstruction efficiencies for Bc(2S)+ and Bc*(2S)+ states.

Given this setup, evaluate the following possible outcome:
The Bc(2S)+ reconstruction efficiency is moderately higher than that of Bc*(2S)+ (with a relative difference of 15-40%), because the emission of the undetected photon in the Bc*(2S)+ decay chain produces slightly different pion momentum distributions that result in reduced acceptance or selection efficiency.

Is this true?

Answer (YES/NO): NO